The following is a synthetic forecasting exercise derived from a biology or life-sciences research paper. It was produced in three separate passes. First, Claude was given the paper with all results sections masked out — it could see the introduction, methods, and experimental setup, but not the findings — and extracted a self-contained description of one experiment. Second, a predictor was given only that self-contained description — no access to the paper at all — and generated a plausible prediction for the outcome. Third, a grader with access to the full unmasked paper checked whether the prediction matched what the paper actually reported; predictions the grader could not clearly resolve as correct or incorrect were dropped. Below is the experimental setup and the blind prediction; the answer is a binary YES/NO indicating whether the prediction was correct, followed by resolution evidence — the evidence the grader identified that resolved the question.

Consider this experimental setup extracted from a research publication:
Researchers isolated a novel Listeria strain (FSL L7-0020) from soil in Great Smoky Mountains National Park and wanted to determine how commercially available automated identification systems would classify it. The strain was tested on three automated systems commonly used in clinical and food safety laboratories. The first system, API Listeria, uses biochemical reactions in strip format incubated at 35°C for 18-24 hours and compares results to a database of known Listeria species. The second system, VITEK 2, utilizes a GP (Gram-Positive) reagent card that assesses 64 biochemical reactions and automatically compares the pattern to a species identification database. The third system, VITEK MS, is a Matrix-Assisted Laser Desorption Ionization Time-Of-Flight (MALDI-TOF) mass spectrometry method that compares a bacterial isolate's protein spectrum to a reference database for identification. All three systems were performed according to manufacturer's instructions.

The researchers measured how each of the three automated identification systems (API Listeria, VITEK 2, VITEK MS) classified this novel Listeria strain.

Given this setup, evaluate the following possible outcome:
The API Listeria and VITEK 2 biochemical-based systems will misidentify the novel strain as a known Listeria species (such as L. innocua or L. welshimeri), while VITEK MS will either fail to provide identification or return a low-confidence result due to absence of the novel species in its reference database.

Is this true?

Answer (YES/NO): NO